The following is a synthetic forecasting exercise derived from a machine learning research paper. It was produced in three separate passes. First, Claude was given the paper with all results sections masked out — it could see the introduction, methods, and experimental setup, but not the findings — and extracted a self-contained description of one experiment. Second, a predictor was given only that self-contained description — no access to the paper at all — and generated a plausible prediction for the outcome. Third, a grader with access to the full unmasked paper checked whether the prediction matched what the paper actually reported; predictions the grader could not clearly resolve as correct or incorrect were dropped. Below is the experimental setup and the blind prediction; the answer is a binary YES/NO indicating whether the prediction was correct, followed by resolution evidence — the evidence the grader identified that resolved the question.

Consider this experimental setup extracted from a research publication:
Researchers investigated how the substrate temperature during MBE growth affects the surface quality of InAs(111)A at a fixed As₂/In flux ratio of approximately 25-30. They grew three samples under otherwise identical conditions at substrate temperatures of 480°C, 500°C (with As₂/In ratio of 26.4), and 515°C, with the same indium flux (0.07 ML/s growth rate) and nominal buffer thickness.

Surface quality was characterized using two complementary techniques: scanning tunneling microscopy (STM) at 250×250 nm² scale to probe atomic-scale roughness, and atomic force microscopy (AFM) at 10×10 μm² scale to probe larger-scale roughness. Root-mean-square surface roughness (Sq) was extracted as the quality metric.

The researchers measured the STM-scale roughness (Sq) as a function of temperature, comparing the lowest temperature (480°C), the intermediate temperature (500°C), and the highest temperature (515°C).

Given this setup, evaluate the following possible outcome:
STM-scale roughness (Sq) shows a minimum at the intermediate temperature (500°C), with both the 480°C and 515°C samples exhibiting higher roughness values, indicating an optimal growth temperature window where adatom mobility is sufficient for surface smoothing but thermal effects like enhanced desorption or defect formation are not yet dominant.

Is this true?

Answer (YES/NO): YES